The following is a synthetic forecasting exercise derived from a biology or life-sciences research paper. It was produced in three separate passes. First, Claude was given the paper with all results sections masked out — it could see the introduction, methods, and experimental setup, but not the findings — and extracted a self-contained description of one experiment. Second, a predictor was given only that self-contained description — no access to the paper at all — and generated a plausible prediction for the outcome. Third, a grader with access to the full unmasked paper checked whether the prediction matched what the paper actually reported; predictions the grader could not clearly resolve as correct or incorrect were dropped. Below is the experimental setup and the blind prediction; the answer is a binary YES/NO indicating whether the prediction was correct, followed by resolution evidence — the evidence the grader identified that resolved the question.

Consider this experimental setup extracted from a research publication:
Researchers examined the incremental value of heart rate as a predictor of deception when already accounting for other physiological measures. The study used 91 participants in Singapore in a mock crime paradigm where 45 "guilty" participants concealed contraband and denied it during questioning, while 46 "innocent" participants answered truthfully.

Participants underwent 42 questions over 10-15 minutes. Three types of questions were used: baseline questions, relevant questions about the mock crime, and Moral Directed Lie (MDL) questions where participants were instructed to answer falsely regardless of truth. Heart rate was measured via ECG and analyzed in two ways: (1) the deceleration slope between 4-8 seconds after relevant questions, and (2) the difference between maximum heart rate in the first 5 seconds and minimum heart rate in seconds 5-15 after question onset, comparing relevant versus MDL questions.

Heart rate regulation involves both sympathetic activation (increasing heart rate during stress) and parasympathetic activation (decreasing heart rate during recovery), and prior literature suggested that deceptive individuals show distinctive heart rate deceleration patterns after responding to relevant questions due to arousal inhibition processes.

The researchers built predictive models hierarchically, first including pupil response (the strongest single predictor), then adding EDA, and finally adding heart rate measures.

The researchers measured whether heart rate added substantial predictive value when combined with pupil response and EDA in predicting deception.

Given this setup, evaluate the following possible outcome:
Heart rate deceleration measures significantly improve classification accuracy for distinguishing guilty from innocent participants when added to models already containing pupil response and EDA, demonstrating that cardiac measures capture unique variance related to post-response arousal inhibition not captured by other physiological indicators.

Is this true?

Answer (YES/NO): NO